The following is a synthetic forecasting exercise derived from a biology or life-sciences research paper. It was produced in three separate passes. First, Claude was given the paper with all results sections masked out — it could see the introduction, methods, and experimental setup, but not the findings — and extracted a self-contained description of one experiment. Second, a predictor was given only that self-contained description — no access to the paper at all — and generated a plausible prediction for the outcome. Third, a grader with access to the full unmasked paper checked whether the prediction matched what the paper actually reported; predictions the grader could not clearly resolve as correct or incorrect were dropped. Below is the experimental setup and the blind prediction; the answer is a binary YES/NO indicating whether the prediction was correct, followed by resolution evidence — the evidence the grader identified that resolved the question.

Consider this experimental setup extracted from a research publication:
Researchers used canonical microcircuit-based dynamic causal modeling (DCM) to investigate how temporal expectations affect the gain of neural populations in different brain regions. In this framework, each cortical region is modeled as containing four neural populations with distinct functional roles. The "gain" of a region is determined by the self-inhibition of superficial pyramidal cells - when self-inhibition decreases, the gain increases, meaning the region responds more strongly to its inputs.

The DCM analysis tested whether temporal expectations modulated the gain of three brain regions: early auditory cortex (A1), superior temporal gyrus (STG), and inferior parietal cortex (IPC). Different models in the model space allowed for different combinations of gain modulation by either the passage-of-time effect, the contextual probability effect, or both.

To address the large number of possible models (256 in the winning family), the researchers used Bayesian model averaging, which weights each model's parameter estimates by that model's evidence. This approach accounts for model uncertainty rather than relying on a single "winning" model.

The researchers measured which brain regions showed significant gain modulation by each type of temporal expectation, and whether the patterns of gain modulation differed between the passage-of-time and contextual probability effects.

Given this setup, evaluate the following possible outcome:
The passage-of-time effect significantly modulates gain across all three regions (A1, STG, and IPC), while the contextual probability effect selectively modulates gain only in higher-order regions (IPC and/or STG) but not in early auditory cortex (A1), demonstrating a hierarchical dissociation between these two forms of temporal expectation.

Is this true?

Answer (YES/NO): NO